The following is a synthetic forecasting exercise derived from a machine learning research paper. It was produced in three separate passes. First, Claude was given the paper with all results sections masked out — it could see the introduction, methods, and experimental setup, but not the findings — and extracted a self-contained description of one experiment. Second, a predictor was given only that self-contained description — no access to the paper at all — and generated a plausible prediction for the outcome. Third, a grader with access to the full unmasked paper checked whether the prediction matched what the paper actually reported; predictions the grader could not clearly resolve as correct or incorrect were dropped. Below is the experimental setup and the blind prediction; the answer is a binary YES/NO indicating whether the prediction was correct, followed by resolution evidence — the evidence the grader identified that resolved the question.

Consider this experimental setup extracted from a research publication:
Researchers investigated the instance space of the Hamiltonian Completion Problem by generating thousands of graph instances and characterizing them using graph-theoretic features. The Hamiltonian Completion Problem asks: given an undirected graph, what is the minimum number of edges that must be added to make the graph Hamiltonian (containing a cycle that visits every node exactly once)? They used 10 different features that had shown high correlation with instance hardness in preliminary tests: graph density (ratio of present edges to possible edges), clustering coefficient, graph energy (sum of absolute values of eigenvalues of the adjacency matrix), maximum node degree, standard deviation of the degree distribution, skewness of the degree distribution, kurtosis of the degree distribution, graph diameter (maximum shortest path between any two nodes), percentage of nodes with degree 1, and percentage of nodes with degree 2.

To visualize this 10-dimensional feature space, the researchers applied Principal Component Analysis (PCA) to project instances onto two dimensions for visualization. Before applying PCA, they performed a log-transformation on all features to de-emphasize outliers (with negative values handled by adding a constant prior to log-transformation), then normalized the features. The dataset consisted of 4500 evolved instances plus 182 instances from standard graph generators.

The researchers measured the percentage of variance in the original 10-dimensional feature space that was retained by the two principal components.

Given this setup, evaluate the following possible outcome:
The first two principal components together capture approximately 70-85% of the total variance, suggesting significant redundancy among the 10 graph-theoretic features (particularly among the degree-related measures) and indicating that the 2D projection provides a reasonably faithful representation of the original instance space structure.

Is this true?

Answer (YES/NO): NO